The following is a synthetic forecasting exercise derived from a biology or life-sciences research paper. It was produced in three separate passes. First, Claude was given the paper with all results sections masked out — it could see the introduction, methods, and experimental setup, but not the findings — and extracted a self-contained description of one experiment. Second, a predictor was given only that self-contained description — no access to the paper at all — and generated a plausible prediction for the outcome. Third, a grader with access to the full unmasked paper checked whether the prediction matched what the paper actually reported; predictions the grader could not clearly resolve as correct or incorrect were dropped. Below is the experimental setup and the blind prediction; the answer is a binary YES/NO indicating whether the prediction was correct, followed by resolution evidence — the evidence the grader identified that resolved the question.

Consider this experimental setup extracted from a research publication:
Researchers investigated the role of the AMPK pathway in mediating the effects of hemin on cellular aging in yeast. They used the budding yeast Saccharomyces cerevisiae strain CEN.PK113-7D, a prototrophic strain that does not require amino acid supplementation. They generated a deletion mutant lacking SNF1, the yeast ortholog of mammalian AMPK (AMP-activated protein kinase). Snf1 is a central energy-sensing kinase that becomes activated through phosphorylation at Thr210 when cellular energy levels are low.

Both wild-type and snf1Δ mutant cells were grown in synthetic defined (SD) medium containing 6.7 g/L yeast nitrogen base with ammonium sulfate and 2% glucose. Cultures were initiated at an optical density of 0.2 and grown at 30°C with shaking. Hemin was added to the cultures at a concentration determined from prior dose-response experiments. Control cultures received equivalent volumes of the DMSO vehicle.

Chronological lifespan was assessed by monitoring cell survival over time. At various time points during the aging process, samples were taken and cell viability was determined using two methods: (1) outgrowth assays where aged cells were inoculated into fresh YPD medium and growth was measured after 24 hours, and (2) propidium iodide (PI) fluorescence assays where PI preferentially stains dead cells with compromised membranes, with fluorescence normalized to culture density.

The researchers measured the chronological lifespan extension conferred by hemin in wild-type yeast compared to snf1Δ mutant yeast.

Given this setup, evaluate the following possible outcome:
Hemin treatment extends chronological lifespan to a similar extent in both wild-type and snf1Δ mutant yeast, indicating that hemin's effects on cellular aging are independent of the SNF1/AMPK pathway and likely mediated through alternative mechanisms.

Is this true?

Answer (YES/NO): NO